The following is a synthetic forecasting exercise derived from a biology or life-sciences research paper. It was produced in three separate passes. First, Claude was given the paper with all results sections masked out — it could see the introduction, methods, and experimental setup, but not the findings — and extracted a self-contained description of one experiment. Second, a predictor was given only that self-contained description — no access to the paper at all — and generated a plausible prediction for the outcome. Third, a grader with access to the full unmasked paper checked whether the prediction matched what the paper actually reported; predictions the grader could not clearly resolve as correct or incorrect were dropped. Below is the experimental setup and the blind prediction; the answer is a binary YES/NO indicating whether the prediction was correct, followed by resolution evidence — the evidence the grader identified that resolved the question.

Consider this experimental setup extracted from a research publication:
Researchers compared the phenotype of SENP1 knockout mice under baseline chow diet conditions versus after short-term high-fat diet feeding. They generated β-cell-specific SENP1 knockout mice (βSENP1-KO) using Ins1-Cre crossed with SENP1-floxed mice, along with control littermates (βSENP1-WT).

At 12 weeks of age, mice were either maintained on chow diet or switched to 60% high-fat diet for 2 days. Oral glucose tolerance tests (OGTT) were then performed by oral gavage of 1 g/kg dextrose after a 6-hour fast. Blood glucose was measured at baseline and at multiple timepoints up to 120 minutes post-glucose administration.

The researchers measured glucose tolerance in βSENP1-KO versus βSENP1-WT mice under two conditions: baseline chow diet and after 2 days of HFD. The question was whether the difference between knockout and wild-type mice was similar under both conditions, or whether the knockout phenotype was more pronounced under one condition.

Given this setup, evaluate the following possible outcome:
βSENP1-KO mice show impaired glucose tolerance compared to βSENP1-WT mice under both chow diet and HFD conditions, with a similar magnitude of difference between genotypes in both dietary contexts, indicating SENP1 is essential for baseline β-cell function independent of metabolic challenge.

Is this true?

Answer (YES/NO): NO